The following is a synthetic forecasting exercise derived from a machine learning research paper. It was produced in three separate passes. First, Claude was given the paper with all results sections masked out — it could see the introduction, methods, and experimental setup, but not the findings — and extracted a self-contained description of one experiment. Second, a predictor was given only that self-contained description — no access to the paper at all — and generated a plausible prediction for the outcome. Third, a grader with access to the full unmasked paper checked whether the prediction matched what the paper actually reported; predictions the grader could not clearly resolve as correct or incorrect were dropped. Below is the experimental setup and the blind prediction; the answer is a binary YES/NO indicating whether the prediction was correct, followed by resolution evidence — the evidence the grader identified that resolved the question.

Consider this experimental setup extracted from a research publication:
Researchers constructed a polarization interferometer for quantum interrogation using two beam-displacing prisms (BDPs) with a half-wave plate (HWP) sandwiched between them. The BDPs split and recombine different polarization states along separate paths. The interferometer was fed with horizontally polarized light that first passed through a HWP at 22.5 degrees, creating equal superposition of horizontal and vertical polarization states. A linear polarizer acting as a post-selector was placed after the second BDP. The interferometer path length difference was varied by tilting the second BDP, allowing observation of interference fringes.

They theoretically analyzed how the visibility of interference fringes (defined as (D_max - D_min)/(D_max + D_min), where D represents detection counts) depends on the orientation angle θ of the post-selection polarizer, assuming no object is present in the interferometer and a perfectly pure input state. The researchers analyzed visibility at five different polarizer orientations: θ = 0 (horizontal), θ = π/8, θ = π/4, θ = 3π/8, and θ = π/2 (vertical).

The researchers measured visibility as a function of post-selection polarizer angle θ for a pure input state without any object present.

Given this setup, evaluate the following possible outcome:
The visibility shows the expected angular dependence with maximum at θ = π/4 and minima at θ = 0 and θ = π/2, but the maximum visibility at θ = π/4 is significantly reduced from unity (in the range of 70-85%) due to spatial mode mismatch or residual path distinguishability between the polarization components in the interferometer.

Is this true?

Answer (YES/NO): NO